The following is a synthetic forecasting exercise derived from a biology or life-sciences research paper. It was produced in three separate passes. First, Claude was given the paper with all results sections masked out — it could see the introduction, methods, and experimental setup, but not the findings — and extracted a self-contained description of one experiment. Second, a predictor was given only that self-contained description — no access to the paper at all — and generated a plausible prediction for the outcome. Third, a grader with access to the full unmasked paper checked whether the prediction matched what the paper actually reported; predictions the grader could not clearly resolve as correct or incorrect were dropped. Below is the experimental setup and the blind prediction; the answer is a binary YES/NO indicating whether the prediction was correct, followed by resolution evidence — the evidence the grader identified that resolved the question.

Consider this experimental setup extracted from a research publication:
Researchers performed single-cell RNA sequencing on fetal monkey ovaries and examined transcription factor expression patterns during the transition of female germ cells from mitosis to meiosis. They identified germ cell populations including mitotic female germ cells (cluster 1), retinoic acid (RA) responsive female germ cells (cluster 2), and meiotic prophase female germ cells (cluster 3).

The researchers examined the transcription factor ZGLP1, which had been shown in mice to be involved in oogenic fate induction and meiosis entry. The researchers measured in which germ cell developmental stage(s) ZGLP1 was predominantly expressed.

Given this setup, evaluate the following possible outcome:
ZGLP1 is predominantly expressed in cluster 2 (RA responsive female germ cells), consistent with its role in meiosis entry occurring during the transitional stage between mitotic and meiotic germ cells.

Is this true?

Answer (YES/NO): YES